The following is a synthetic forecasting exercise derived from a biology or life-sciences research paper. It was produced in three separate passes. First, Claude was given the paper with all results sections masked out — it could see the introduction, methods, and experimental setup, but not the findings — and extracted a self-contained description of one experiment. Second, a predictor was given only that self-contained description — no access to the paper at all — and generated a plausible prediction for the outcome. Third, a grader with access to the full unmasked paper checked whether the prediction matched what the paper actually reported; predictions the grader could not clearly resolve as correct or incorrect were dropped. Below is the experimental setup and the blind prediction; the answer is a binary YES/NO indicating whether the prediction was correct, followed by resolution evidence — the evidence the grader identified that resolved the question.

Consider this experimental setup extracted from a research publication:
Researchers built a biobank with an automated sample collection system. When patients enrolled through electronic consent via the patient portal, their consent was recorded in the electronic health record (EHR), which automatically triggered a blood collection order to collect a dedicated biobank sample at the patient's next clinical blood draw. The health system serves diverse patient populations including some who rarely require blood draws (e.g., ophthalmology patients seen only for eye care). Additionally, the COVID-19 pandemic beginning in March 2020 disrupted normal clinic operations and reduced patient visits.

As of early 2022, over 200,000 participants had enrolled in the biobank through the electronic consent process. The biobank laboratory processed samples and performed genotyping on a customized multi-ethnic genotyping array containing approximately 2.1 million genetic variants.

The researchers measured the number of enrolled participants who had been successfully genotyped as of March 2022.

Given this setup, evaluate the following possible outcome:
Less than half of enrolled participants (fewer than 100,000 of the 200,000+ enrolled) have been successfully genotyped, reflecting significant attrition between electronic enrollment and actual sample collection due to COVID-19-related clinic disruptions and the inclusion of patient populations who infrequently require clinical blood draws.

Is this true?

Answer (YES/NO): YES